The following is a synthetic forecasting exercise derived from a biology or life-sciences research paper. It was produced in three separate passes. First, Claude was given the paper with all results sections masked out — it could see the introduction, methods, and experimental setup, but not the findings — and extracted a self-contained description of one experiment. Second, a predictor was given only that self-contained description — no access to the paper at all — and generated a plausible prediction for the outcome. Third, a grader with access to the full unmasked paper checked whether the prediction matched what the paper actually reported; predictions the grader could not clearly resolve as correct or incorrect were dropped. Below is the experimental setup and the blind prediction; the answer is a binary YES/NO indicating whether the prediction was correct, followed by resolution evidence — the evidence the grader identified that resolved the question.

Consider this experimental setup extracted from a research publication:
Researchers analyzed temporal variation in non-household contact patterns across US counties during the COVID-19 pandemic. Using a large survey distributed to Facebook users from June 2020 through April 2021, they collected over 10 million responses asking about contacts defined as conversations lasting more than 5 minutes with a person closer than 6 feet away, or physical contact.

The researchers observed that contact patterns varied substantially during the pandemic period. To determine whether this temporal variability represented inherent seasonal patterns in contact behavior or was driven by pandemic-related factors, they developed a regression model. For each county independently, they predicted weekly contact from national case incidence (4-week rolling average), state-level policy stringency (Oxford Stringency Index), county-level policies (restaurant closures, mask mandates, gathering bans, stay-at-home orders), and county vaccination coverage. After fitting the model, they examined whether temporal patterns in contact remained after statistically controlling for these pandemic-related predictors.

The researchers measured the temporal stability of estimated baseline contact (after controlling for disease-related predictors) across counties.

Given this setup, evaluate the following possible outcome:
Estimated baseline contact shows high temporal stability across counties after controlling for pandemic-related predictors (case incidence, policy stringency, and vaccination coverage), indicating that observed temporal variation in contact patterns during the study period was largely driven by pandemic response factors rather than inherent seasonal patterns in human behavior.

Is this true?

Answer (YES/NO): YES